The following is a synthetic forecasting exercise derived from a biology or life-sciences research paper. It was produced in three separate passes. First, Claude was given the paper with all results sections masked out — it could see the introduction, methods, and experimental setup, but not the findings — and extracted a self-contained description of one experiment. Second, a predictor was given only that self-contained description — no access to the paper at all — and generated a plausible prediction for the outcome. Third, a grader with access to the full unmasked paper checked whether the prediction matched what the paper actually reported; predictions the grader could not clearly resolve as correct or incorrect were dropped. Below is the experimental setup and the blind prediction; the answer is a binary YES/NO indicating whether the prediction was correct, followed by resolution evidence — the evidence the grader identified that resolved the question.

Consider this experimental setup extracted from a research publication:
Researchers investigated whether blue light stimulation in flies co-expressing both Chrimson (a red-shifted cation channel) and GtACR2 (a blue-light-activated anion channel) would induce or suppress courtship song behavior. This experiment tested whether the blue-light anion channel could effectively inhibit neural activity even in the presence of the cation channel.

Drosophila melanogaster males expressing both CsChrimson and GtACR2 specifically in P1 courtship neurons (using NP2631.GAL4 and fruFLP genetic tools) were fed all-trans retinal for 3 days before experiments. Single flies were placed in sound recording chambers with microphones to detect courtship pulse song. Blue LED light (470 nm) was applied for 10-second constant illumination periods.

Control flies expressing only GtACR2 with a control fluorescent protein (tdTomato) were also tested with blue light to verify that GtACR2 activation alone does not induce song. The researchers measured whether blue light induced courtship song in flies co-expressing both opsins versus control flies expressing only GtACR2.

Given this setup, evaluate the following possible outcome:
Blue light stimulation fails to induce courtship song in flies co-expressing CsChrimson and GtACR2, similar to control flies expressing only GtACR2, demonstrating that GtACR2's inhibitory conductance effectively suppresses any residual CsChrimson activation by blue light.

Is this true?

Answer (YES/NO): YES